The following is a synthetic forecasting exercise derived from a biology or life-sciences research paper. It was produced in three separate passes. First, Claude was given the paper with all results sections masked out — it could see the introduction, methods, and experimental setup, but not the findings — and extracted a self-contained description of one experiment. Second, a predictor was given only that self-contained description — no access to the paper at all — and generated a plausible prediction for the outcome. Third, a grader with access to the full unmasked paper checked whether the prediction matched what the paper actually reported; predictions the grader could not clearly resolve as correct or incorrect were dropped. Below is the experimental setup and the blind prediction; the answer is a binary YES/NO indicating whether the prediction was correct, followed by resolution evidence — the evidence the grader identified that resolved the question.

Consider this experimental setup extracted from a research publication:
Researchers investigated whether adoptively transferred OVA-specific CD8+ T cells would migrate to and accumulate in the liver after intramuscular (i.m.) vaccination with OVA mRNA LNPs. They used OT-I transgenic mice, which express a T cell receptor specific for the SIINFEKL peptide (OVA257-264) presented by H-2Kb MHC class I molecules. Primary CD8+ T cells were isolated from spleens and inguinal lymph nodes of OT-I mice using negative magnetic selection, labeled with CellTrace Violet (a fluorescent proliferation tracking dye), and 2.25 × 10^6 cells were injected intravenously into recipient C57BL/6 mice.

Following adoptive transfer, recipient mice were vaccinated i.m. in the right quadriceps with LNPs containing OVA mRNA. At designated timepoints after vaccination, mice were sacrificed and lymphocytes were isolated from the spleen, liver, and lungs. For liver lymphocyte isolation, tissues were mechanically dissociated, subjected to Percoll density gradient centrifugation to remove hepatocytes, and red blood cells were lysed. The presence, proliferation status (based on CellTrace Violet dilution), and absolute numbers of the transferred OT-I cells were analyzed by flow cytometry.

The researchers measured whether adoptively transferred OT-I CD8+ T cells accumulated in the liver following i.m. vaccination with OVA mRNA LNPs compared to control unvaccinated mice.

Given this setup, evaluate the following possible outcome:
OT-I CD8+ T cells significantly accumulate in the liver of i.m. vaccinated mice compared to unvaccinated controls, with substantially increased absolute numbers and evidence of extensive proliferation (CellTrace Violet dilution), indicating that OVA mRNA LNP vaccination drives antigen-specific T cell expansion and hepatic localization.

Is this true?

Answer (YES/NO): NO